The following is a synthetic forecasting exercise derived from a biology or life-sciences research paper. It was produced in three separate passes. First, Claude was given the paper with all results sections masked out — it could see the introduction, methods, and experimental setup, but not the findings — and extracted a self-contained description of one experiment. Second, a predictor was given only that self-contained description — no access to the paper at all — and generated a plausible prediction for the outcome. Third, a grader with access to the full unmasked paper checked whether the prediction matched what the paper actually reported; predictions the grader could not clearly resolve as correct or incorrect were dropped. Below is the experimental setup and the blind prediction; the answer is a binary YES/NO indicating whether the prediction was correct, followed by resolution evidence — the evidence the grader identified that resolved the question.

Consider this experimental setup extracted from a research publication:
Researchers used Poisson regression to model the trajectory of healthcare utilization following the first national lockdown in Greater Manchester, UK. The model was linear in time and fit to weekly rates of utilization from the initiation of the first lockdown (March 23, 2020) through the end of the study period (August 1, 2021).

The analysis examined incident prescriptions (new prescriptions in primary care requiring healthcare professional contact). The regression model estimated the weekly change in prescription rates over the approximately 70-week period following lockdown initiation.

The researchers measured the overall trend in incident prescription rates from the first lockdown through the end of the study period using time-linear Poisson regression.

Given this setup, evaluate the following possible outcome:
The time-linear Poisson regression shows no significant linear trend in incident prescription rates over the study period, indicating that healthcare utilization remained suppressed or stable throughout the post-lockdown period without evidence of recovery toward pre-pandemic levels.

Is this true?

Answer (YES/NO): NO